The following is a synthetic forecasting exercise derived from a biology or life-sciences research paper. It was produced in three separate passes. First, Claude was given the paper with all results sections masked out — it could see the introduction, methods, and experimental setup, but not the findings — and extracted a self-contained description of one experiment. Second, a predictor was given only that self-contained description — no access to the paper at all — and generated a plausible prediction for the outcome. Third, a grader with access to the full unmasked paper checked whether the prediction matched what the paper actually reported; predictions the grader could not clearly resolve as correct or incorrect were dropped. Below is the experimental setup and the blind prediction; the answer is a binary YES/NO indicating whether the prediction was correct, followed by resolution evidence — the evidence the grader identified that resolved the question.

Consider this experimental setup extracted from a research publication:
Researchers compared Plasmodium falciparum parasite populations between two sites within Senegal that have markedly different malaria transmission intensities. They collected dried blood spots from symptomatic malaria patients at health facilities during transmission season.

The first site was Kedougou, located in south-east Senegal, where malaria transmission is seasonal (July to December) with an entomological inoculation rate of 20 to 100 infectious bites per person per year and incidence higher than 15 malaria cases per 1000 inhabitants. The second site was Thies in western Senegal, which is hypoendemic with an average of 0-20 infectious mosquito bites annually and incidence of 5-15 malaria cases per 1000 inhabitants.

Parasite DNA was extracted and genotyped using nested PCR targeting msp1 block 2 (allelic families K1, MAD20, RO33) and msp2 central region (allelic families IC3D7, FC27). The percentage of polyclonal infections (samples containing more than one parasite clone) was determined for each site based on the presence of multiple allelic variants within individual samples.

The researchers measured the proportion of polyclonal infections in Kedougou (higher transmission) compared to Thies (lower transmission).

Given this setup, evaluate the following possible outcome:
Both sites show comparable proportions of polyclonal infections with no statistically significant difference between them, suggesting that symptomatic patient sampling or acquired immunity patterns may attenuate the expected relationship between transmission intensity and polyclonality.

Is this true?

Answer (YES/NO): NO